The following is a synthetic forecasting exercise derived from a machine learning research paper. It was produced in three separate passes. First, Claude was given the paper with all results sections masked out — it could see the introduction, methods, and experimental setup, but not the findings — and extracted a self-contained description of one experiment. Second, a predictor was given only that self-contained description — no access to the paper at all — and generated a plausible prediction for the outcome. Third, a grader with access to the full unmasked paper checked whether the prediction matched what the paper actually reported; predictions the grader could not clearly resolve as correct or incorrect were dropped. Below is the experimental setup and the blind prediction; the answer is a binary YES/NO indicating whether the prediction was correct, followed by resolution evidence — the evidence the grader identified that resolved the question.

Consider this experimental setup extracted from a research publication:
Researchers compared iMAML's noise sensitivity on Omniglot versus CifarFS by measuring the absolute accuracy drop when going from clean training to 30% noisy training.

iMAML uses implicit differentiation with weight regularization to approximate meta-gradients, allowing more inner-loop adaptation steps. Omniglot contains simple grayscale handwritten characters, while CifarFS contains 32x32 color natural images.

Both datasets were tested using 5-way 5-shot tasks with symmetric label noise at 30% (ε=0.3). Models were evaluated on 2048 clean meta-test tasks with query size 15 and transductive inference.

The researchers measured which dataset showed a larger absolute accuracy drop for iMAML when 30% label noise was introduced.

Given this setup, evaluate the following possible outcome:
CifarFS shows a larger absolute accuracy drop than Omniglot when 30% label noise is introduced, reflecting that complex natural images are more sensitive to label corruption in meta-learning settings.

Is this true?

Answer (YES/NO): YES